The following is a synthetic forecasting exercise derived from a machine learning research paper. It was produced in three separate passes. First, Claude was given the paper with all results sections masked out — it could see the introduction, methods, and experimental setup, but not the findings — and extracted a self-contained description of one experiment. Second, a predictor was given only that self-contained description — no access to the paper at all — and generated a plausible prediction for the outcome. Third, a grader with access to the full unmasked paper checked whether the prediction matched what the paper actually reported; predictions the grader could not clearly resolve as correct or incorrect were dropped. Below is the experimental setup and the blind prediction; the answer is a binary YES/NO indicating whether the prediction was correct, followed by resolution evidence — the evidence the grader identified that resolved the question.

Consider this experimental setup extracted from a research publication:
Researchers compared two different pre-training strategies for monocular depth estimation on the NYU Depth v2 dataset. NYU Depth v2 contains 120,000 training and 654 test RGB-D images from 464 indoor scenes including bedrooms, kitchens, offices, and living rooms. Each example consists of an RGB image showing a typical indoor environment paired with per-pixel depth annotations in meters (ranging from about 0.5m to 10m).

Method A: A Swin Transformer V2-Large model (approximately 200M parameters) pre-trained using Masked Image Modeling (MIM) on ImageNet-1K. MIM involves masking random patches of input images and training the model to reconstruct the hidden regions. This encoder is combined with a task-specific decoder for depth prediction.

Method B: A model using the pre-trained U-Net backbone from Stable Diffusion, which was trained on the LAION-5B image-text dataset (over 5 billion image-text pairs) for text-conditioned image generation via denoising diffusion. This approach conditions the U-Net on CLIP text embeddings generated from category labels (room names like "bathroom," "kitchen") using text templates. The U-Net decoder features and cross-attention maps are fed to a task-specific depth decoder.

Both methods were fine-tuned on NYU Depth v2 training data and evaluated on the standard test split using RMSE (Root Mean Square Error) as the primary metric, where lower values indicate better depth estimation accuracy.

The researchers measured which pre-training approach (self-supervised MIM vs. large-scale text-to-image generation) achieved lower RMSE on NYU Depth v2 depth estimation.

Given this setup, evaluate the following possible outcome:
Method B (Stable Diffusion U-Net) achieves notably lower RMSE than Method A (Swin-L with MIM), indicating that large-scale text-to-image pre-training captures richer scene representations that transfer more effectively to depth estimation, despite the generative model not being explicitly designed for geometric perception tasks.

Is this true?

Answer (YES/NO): YES